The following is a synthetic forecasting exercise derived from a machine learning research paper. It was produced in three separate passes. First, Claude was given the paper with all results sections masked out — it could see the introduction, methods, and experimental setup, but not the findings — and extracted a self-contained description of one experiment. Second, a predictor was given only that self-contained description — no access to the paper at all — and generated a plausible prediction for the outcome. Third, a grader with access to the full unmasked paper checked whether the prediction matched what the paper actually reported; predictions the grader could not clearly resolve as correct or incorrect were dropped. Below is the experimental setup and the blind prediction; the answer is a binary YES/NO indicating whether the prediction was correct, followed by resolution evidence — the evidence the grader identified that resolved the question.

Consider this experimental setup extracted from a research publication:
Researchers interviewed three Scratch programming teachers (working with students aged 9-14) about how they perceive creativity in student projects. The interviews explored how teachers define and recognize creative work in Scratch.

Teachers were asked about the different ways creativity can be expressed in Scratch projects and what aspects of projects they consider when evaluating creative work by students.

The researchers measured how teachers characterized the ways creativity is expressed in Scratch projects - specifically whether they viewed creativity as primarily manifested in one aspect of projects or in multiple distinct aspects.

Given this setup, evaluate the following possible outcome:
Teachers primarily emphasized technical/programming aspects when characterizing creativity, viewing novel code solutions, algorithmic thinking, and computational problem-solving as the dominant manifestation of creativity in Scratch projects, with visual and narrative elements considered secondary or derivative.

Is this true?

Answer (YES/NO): NO